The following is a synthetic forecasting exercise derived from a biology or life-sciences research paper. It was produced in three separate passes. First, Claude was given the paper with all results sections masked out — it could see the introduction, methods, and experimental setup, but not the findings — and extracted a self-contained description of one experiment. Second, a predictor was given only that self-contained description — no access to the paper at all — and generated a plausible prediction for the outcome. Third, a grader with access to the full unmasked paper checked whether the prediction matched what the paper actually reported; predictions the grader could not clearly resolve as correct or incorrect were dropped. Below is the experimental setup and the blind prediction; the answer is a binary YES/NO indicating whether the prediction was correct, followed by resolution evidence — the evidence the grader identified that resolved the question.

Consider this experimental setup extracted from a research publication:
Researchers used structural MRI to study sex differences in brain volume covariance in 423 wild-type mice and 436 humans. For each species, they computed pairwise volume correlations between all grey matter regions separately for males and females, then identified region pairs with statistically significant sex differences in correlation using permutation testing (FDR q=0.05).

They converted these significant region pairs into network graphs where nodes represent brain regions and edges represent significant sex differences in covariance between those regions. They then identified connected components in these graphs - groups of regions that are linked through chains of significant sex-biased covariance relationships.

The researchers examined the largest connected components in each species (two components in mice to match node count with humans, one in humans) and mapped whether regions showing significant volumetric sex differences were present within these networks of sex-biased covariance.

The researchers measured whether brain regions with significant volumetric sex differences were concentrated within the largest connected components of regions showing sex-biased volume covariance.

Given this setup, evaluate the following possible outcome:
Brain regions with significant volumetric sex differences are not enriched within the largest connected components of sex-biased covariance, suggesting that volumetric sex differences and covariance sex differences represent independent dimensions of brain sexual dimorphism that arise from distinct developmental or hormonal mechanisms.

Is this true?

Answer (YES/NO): YES